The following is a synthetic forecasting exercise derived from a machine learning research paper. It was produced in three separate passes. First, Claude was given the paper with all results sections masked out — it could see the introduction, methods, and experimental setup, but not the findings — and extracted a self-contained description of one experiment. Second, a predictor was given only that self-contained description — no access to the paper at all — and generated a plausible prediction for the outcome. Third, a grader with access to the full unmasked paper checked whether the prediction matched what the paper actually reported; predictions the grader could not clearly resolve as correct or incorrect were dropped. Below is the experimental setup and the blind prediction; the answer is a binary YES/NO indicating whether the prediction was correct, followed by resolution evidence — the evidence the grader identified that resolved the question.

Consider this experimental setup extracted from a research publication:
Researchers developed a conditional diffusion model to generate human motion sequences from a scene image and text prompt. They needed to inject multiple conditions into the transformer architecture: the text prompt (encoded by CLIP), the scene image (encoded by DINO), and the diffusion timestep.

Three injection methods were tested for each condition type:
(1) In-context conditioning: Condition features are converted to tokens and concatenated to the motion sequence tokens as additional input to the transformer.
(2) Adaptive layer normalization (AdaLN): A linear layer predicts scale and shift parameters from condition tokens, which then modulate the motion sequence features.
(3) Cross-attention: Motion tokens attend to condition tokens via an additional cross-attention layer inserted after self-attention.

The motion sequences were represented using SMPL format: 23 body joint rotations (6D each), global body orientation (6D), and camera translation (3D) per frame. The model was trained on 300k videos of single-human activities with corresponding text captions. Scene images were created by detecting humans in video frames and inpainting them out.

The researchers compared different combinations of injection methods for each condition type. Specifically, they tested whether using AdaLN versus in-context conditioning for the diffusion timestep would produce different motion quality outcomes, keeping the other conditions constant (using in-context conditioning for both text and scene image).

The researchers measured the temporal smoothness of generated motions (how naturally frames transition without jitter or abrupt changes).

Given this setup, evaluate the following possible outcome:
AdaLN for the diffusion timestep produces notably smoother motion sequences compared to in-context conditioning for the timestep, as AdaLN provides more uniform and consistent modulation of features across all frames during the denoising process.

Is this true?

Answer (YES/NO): YES